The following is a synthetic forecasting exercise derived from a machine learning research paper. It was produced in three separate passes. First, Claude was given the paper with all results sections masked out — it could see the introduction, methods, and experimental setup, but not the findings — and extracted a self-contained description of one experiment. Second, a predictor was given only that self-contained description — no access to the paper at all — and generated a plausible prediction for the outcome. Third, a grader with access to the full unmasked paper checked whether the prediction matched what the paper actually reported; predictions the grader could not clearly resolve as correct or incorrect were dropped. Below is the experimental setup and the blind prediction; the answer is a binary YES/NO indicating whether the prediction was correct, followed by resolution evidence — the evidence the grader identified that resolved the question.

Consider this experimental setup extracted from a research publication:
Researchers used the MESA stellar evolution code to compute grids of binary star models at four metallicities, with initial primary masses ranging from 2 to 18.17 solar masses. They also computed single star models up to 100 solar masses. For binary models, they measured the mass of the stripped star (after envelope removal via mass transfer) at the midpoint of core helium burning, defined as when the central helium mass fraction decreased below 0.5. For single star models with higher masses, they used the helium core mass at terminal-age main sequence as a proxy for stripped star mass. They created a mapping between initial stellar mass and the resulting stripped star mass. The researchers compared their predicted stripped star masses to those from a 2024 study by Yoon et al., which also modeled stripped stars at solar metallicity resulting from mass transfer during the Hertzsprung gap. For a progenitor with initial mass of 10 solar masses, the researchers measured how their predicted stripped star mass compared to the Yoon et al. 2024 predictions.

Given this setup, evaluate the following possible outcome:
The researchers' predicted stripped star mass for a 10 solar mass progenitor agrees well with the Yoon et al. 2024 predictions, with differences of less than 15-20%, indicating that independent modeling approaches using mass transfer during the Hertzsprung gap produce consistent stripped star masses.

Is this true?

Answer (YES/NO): NO